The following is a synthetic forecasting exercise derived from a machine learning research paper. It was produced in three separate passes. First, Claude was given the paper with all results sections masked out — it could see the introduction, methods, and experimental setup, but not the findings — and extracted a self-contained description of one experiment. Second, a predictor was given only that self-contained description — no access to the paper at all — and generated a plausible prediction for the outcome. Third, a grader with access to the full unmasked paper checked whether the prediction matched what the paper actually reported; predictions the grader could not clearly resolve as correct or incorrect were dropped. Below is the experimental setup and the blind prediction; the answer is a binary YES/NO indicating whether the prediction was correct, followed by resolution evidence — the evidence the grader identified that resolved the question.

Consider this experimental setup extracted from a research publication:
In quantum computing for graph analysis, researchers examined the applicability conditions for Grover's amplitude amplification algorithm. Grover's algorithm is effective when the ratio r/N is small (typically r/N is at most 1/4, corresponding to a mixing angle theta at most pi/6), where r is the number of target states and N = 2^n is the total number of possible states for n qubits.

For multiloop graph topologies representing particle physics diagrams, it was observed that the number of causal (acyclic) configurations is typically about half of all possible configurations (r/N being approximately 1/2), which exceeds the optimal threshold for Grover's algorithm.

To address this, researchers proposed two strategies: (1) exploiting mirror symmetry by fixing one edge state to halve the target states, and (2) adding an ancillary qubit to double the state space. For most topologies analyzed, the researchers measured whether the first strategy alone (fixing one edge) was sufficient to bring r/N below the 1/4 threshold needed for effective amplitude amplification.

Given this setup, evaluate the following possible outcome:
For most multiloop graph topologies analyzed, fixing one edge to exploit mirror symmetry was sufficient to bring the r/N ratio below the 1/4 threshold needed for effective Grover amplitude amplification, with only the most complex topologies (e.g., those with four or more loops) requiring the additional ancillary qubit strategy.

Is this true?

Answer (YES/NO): NO